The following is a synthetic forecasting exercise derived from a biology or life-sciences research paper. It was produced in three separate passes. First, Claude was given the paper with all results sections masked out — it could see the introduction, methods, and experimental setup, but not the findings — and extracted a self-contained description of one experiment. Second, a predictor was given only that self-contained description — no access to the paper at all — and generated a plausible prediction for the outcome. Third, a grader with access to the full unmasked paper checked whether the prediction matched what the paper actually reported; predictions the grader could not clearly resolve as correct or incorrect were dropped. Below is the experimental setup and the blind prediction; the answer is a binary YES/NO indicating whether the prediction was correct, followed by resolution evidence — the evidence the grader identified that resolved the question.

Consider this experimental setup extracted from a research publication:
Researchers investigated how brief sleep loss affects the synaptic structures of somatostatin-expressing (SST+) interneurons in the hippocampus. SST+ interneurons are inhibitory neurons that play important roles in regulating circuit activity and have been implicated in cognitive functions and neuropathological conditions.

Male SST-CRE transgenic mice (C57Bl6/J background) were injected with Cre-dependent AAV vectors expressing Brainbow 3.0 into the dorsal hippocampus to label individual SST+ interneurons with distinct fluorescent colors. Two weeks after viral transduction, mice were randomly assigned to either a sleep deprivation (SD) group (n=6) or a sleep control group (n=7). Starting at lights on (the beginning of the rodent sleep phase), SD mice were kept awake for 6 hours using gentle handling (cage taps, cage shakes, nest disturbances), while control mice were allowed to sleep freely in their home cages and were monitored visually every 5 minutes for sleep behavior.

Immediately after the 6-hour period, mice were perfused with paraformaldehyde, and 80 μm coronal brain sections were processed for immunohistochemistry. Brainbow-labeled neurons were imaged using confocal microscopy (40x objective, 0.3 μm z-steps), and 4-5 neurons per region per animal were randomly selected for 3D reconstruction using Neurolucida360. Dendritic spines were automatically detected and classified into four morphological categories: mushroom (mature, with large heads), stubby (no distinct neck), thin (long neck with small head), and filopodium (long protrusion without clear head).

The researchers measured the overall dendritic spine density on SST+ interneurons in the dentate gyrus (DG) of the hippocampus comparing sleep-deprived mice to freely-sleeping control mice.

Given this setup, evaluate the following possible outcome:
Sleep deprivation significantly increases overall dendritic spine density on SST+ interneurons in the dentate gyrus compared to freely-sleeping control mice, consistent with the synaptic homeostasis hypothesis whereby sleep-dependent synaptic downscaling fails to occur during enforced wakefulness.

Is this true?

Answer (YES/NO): NO